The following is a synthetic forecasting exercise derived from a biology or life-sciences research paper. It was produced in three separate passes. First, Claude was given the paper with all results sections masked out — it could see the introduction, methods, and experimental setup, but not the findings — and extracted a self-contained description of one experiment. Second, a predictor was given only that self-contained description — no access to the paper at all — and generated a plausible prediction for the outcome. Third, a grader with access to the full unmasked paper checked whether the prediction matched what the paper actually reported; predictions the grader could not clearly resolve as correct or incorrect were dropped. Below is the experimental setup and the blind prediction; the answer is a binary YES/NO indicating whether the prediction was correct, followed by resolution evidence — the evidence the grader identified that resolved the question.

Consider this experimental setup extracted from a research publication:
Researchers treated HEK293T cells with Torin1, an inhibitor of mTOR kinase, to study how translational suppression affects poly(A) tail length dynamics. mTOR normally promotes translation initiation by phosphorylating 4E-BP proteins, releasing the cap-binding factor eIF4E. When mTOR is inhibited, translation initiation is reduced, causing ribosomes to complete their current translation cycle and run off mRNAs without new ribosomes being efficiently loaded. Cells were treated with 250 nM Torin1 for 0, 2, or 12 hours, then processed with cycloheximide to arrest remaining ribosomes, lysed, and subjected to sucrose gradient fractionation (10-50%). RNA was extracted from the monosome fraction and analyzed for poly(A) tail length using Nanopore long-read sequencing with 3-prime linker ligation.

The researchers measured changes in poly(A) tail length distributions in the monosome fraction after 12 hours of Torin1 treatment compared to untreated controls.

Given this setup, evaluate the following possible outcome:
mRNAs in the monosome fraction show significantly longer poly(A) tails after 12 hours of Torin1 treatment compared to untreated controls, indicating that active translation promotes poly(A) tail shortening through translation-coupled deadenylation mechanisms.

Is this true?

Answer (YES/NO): YES